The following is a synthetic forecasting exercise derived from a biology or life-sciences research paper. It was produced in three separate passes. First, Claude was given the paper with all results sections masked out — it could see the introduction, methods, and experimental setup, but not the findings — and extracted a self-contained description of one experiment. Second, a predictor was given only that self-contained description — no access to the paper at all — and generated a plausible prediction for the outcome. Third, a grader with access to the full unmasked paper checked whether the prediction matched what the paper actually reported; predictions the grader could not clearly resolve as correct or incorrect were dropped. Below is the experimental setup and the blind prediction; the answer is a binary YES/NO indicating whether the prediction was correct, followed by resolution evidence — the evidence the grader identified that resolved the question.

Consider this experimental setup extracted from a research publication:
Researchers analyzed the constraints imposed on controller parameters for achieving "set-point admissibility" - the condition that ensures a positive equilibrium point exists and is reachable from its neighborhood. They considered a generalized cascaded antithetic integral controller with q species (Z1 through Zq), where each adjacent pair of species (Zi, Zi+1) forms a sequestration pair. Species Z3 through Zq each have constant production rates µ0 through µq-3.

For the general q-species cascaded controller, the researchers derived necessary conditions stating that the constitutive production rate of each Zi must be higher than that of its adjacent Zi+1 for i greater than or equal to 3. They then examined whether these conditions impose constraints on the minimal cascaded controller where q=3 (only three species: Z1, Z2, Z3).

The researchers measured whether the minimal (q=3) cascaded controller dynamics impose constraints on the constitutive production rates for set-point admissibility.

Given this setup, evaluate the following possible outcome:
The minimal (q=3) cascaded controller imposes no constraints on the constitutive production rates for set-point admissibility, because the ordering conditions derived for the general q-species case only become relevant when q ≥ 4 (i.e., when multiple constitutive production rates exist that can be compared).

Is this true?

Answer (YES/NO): YES